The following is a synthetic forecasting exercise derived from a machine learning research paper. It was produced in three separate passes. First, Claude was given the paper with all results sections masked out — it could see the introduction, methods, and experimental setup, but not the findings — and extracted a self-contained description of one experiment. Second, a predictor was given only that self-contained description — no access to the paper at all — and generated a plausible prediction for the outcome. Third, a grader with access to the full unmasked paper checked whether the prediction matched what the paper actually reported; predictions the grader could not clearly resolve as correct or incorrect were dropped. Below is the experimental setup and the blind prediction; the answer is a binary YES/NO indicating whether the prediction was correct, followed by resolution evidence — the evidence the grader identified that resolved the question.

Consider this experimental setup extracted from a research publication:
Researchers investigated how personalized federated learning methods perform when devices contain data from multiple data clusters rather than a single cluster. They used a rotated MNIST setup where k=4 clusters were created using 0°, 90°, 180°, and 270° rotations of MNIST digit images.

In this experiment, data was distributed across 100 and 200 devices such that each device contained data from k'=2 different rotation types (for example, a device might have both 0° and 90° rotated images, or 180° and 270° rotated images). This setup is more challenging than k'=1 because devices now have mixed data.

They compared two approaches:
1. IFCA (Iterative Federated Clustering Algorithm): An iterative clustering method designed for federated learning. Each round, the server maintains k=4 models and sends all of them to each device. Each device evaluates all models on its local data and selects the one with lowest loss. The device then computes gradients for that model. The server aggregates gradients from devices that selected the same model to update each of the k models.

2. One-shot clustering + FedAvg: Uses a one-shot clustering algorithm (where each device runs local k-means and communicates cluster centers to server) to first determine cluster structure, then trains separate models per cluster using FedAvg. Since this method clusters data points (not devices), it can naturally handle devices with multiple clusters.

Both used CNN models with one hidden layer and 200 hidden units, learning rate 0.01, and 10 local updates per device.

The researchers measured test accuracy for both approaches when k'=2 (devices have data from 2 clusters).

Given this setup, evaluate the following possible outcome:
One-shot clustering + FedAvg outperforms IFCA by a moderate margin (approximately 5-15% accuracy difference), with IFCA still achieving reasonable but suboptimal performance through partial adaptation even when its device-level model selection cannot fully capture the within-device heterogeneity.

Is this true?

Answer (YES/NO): NO